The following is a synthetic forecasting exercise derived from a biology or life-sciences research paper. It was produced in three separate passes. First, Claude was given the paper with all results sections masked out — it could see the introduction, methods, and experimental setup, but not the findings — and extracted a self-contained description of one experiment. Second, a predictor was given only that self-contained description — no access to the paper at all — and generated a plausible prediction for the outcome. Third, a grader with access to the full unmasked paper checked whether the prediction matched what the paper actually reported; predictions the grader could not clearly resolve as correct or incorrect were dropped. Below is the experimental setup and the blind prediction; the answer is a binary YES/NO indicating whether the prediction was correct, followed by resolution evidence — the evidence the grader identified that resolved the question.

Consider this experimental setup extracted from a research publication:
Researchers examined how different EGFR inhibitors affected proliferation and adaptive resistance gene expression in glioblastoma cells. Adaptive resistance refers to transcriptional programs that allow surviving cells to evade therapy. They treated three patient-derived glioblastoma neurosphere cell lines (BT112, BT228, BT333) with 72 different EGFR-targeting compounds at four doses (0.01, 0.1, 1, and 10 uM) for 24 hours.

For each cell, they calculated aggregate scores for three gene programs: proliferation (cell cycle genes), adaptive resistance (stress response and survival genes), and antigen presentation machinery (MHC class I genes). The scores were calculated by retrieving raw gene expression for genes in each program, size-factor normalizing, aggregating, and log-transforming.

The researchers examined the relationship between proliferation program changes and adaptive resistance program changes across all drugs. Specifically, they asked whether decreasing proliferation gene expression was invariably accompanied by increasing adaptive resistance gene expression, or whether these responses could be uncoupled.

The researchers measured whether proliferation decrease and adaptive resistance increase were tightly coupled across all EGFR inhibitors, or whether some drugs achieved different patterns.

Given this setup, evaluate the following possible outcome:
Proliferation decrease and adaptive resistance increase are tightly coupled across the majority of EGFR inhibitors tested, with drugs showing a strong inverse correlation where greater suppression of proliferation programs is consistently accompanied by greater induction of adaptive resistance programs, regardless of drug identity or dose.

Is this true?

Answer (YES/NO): NO